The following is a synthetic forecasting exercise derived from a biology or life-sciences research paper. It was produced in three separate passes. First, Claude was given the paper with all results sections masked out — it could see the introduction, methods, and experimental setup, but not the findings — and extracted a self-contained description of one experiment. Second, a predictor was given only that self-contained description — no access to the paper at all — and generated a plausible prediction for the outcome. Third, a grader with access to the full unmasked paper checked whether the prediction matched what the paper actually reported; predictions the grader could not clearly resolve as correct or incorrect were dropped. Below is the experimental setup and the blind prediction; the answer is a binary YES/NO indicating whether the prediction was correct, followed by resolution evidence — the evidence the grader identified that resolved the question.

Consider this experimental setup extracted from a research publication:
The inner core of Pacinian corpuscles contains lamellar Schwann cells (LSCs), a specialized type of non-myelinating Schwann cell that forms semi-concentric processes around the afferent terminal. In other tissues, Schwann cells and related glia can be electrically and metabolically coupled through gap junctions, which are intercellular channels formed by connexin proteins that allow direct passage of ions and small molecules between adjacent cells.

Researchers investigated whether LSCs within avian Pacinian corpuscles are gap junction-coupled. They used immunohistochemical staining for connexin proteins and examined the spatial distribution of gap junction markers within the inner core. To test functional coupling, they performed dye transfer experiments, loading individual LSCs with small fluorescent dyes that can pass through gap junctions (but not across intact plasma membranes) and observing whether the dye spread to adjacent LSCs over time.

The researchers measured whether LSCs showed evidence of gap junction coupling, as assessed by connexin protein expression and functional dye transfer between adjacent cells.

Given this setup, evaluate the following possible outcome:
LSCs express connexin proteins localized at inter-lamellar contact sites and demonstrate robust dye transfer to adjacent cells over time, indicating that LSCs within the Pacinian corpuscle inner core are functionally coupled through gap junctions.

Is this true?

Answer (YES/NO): YES